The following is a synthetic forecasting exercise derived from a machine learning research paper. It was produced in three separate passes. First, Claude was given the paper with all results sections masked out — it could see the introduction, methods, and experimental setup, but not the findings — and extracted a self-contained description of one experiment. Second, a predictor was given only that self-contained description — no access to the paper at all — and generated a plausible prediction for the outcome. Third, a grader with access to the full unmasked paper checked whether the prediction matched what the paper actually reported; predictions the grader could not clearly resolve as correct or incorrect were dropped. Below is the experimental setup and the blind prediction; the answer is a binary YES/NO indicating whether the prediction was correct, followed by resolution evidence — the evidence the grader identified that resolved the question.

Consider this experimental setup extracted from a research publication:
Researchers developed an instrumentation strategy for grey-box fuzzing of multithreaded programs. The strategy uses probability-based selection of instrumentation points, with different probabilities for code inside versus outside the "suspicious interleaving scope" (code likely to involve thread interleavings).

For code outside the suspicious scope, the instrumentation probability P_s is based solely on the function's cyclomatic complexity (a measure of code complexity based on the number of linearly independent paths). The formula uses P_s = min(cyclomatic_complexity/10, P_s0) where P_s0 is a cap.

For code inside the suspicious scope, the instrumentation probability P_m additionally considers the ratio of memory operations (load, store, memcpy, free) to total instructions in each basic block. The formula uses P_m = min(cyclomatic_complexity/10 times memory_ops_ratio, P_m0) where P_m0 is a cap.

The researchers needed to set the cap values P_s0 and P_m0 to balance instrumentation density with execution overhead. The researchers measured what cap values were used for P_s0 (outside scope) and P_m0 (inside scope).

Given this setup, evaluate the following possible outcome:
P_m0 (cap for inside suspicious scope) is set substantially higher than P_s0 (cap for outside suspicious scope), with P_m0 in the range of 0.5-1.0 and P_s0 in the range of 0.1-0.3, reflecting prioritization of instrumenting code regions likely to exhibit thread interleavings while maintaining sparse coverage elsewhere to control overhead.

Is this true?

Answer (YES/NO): NO